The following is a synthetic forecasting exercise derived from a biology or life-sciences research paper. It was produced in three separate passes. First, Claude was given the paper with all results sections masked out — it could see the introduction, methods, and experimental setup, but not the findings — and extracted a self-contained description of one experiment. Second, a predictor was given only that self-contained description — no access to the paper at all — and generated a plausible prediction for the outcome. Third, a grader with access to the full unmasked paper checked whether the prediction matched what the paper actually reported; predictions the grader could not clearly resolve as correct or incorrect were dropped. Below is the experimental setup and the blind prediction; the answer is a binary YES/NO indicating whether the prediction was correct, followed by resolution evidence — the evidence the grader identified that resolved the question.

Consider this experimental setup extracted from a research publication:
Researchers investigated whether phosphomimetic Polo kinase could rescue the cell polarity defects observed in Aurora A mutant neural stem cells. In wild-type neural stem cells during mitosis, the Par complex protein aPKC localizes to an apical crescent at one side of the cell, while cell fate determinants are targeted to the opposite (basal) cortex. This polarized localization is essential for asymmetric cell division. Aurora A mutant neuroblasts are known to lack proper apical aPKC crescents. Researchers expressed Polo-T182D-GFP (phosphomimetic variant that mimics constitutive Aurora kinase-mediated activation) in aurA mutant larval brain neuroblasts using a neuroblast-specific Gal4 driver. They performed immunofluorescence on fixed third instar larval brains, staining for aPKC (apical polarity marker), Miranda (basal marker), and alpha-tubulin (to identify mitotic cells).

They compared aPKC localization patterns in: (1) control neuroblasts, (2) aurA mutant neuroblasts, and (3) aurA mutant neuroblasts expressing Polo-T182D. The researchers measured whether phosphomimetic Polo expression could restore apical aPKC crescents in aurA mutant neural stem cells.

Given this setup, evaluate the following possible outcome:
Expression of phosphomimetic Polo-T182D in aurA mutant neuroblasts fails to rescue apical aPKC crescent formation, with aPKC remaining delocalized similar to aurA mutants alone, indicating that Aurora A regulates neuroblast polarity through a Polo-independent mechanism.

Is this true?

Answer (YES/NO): NO